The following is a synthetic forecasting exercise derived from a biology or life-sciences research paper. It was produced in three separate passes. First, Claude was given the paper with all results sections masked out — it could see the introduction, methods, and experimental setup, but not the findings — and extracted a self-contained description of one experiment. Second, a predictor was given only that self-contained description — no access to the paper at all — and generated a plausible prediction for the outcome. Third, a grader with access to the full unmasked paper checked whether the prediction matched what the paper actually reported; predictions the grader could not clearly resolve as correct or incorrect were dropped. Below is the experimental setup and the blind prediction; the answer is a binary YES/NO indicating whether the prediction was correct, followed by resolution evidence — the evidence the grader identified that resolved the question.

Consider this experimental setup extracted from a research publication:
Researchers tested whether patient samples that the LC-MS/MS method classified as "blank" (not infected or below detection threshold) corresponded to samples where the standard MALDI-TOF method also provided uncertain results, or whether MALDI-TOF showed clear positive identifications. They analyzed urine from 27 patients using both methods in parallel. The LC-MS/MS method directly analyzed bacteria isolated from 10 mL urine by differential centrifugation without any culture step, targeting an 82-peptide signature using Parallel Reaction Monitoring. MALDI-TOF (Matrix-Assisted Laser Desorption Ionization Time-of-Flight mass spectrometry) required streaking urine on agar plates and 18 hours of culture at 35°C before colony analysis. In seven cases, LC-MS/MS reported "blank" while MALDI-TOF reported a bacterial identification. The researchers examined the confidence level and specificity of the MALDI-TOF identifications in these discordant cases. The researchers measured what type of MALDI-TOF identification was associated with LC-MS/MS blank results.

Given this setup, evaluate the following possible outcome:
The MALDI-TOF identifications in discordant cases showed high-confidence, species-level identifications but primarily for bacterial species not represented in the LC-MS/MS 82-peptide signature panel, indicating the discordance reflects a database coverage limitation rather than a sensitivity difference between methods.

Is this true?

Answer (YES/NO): NO